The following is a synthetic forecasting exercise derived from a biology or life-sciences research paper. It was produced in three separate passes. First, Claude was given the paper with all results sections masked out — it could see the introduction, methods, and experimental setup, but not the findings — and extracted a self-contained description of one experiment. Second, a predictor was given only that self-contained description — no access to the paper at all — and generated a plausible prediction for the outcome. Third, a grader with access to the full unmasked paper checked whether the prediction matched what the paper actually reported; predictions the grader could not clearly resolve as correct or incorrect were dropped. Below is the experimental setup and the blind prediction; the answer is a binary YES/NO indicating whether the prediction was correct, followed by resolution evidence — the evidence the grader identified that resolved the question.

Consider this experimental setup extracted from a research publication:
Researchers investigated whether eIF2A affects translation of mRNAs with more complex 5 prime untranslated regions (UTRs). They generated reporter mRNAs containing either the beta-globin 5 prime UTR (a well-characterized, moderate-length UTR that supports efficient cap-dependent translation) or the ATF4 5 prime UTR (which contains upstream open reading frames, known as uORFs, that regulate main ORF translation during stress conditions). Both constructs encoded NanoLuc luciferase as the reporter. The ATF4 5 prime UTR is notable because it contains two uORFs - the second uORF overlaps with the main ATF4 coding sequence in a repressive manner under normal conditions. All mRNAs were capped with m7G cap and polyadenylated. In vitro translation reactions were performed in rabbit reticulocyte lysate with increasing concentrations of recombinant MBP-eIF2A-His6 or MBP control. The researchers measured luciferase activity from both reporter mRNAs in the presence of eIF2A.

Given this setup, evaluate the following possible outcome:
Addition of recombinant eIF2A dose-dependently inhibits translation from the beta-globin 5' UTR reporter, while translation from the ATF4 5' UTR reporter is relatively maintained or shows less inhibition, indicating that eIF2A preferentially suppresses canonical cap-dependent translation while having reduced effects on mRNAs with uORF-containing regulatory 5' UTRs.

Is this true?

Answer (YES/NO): NO